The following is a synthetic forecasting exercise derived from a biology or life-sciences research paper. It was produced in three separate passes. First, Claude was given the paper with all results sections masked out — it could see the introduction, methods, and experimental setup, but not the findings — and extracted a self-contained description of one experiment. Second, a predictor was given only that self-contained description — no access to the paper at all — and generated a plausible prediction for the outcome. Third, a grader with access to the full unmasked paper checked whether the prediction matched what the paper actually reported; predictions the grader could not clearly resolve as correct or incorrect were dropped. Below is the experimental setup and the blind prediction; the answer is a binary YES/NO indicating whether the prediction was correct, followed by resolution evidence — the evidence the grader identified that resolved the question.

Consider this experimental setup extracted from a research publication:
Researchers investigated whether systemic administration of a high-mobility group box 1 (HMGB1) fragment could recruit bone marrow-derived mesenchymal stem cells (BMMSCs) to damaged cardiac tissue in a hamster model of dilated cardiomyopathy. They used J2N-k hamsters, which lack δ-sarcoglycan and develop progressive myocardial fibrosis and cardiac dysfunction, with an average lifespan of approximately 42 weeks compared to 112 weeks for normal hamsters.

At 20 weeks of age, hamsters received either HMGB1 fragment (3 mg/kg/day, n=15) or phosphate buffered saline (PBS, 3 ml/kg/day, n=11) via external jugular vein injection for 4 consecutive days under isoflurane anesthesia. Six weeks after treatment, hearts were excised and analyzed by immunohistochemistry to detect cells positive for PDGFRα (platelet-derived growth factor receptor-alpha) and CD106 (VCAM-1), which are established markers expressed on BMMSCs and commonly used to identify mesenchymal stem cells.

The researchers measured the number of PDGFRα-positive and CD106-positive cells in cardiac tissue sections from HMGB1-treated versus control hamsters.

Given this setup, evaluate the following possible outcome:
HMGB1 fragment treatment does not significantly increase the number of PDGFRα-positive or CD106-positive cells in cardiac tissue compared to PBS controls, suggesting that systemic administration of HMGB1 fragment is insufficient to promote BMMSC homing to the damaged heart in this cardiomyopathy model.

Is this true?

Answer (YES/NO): NO